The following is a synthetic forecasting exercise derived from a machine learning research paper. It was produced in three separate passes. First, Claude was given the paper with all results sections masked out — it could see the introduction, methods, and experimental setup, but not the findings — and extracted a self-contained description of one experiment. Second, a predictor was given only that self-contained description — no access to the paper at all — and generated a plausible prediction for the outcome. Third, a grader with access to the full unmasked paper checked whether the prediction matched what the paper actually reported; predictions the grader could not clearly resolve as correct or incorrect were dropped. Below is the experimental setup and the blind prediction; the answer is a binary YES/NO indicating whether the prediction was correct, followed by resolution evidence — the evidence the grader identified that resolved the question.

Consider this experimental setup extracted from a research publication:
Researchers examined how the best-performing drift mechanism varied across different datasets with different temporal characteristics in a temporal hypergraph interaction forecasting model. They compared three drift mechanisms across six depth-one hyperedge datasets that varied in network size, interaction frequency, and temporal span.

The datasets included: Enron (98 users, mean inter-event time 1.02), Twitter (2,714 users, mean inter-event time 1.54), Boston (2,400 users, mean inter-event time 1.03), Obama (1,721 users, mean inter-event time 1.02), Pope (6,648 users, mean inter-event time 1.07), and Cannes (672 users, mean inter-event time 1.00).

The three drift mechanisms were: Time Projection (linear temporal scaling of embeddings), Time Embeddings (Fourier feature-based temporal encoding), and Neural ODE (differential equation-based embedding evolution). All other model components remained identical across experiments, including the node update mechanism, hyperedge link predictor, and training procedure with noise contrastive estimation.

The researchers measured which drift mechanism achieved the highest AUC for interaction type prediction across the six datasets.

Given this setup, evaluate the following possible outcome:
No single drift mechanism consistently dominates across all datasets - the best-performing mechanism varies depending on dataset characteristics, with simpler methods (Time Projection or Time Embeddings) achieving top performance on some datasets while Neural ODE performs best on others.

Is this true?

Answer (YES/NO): YES